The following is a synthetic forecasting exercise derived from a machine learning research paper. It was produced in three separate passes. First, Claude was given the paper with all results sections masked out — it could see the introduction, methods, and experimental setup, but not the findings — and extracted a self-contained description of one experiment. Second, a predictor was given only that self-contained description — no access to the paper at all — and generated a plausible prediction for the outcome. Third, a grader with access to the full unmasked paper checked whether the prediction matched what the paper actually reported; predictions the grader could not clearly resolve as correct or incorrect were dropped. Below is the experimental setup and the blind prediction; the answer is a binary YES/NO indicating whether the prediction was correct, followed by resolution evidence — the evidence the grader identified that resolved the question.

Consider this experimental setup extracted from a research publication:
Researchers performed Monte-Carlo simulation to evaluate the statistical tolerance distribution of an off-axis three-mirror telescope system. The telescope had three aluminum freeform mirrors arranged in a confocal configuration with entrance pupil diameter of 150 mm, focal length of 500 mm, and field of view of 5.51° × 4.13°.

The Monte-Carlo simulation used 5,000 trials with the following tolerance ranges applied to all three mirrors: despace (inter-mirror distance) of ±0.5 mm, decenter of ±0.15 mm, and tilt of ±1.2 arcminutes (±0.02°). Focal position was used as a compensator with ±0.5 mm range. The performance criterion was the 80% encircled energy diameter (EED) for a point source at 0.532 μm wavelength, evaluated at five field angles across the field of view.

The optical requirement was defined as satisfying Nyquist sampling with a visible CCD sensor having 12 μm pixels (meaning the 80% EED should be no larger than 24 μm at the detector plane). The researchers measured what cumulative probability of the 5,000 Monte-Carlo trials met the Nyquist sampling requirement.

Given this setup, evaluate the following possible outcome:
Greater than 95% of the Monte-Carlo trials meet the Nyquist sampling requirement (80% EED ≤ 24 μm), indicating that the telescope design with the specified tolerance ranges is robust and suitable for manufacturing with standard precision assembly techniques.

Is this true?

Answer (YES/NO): NO